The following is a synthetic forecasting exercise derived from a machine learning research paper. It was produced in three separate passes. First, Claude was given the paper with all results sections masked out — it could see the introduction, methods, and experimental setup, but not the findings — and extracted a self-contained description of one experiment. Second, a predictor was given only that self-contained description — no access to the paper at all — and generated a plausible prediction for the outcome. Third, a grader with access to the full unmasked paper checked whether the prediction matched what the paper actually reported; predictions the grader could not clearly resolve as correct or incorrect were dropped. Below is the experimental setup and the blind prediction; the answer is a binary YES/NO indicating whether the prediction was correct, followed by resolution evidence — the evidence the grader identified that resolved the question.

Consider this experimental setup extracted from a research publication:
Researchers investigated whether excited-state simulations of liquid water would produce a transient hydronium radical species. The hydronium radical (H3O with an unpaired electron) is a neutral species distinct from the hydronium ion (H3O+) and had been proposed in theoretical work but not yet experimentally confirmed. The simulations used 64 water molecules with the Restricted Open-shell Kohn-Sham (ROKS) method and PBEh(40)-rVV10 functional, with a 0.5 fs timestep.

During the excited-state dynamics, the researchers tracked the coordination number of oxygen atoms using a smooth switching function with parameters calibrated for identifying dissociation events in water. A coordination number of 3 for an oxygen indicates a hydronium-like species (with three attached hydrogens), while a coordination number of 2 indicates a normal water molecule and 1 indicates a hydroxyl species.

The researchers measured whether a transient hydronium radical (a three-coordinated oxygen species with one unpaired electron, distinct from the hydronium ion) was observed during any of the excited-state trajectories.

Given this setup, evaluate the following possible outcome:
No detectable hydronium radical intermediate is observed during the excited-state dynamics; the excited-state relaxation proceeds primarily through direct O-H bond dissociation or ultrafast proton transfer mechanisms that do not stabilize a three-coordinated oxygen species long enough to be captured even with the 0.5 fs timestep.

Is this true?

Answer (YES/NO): NO